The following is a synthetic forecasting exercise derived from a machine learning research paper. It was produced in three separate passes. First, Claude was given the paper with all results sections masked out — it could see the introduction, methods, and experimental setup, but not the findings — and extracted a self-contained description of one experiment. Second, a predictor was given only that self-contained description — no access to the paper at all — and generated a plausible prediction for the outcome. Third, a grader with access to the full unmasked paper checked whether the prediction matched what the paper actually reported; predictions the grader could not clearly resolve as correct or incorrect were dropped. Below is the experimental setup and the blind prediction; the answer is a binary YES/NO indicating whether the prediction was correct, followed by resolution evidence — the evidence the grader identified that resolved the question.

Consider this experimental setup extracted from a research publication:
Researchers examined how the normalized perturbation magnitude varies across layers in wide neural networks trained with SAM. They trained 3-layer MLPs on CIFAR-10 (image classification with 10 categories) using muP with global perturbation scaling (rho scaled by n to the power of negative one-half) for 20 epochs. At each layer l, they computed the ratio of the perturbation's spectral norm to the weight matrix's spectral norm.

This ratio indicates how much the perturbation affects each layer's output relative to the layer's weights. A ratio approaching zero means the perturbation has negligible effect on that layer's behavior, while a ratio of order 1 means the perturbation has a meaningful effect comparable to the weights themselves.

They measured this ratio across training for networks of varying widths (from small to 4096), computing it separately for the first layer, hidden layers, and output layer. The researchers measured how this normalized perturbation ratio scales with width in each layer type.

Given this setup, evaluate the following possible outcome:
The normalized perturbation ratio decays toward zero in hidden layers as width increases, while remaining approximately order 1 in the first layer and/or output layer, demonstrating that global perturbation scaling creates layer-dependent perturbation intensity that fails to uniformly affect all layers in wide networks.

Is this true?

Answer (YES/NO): NO